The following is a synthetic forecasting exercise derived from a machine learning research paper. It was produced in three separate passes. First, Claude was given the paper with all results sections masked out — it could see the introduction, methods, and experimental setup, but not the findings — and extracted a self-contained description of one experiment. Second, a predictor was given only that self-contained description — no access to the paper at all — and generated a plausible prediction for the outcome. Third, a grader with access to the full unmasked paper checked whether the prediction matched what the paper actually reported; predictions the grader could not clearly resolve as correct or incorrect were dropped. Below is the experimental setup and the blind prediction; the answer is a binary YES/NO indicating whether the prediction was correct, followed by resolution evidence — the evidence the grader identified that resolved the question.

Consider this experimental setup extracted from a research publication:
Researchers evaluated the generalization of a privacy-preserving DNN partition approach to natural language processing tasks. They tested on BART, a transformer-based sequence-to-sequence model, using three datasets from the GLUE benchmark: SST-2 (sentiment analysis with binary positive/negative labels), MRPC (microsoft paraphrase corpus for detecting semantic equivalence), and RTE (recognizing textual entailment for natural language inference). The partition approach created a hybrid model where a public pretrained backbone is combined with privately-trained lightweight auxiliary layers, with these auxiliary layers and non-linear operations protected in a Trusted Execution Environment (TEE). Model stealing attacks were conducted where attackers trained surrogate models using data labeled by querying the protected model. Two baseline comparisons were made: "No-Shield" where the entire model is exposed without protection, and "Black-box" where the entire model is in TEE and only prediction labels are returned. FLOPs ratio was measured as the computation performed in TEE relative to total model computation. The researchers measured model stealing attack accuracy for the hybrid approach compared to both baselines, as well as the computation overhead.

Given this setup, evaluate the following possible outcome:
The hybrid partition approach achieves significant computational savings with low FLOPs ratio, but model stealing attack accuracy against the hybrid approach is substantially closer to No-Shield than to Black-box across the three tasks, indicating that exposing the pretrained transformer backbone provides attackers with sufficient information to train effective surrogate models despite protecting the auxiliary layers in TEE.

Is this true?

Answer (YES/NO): NO